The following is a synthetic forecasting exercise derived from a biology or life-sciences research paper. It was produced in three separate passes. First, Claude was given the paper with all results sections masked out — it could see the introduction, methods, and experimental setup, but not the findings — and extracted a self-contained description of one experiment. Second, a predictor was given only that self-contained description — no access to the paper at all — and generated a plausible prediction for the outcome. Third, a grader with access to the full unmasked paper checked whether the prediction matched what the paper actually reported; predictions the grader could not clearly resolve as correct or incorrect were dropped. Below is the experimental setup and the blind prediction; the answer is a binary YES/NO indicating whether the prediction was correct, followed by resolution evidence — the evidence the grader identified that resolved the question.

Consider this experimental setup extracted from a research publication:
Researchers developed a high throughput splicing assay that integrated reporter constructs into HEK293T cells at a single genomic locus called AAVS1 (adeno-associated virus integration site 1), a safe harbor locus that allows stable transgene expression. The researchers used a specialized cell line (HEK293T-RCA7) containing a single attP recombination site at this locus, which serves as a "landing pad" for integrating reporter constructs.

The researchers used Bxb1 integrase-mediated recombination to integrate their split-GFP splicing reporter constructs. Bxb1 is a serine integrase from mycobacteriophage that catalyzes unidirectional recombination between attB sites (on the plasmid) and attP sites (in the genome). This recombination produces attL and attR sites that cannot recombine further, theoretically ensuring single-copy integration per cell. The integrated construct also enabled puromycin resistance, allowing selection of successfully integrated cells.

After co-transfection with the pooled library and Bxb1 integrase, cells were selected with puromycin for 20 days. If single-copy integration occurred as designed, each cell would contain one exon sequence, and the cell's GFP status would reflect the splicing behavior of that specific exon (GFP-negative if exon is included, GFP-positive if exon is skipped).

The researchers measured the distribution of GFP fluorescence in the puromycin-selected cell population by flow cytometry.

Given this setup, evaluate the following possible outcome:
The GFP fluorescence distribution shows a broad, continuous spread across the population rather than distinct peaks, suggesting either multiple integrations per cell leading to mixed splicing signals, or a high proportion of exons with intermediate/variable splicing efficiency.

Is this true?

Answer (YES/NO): NO